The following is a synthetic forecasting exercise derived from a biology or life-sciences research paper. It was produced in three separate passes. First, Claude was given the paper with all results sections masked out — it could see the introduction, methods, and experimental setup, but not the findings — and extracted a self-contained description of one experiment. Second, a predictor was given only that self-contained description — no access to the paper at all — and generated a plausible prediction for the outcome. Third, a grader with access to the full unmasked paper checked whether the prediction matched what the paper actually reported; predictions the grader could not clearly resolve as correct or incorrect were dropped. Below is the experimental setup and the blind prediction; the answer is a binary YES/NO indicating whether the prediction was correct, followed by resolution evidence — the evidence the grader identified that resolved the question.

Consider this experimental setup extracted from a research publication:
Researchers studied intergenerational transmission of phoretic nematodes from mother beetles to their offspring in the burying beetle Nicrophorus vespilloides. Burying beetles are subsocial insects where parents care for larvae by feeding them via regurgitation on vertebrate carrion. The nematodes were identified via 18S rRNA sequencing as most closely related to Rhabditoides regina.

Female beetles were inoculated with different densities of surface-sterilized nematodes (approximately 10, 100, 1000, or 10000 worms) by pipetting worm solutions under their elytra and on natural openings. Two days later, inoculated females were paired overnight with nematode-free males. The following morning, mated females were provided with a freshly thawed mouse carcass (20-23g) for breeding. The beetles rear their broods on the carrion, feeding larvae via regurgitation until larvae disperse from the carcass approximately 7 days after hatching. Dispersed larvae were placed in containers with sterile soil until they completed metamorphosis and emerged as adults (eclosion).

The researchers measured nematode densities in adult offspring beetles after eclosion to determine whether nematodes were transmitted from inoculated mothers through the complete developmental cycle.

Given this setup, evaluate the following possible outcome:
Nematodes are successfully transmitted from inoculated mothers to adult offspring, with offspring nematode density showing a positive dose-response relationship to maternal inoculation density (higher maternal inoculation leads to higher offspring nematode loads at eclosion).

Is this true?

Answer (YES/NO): NO